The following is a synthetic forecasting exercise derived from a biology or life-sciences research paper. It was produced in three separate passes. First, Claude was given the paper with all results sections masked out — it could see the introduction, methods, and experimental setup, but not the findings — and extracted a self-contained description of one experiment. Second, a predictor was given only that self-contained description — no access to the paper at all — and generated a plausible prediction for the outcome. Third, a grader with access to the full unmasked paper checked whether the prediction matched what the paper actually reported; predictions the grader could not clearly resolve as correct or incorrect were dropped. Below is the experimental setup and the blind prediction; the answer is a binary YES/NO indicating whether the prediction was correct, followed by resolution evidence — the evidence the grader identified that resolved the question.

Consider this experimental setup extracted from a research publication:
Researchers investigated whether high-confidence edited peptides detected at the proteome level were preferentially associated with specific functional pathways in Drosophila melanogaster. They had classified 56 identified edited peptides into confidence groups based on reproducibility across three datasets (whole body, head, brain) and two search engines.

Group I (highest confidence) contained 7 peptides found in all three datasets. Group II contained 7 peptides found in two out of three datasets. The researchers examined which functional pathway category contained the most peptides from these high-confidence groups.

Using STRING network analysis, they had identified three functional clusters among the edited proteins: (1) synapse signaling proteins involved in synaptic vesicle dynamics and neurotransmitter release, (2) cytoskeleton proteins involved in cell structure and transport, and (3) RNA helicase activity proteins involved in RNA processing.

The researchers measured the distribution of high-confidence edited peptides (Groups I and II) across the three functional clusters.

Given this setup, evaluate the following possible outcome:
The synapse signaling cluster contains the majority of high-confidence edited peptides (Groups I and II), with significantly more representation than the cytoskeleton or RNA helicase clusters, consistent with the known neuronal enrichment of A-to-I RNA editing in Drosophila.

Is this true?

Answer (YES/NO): YES